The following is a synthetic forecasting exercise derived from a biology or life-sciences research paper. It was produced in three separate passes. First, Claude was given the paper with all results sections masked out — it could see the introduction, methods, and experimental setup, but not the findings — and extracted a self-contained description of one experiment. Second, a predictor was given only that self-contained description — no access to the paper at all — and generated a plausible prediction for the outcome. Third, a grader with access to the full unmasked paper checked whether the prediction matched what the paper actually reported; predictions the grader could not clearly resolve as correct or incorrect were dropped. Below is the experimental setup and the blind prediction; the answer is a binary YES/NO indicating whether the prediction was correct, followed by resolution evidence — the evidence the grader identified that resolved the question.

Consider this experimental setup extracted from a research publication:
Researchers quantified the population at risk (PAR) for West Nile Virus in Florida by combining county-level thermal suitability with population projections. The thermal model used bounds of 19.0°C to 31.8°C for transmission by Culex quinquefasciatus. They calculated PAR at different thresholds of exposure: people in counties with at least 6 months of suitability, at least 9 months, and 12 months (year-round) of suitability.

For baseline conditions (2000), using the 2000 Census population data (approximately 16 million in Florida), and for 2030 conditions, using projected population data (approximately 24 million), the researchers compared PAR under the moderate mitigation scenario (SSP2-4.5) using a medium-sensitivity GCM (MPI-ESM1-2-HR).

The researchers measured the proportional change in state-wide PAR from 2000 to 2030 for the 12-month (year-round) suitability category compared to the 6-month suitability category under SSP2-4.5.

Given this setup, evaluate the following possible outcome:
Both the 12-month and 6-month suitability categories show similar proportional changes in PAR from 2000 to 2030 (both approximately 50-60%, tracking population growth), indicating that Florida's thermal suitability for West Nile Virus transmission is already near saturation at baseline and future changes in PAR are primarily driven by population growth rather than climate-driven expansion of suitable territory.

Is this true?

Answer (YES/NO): NO